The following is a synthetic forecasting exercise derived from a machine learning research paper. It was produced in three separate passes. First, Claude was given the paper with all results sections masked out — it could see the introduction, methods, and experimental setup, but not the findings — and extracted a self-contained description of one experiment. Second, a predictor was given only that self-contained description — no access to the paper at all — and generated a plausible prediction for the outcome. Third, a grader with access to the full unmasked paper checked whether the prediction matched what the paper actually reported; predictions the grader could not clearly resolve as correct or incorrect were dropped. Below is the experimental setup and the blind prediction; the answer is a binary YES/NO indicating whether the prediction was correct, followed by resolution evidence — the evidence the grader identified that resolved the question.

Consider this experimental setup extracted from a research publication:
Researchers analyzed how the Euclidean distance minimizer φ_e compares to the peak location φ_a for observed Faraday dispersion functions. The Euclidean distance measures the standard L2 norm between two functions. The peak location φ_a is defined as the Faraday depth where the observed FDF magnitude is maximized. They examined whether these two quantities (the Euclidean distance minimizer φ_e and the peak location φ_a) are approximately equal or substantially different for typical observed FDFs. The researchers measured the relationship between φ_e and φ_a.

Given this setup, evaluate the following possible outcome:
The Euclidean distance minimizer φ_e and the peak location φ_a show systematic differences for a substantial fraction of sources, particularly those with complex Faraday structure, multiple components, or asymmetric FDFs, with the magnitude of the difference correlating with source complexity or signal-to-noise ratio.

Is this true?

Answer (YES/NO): NO